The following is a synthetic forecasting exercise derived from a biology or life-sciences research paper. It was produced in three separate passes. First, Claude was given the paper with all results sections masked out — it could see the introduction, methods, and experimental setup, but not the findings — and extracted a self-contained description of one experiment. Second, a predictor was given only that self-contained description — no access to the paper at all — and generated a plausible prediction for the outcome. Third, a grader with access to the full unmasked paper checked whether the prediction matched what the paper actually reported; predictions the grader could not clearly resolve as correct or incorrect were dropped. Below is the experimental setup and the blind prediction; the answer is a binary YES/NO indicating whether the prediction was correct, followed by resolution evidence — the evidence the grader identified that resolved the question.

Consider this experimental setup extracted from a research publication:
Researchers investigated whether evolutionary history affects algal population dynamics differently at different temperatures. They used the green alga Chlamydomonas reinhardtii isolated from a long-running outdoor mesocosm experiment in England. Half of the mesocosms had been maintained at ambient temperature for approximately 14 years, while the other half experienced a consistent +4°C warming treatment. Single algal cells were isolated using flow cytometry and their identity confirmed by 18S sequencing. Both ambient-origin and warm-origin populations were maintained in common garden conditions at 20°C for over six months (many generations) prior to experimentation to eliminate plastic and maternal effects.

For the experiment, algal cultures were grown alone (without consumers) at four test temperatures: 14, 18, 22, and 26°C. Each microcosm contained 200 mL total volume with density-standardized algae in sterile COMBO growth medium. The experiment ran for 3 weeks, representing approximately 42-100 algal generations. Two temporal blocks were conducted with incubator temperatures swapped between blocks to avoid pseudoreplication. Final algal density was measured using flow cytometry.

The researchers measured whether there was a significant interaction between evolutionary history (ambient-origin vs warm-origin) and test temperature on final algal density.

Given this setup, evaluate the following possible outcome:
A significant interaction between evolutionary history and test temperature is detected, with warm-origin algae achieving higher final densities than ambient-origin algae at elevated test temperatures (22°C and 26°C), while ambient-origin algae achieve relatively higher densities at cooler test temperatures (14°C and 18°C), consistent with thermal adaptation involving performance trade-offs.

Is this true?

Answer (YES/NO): NO